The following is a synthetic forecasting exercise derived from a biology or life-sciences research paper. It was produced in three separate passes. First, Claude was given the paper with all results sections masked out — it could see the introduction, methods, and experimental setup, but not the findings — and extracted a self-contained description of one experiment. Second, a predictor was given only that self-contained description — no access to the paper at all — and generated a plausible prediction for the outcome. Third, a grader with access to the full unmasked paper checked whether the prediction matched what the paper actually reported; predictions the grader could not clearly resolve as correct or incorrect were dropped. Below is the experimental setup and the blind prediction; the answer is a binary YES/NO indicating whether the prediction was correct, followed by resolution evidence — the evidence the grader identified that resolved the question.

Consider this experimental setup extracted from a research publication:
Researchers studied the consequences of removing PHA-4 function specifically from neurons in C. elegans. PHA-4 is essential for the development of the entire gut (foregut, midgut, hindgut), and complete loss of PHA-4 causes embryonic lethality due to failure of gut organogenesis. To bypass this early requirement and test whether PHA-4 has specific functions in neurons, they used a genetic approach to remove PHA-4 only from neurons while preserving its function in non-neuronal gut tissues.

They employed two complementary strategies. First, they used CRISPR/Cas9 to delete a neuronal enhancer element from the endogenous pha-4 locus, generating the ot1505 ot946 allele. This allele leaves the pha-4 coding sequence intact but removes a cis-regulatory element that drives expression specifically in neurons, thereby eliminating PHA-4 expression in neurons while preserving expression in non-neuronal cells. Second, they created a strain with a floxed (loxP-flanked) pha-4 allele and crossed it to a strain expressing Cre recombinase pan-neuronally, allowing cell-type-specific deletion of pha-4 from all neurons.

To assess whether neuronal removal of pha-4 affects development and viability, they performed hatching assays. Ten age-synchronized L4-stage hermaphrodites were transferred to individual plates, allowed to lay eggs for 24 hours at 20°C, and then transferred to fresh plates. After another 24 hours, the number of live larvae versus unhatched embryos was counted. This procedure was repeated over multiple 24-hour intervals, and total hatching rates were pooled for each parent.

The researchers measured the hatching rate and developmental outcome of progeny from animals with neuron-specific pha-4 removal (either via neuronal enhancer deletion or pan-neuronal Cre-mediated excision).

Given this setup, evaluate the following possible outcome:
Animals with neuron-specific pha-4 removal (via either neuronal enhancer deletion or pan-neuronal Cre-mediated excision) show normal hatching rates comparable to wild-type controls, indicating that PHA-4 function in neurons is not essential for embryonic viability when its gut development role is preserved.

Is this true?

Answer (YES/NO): NO